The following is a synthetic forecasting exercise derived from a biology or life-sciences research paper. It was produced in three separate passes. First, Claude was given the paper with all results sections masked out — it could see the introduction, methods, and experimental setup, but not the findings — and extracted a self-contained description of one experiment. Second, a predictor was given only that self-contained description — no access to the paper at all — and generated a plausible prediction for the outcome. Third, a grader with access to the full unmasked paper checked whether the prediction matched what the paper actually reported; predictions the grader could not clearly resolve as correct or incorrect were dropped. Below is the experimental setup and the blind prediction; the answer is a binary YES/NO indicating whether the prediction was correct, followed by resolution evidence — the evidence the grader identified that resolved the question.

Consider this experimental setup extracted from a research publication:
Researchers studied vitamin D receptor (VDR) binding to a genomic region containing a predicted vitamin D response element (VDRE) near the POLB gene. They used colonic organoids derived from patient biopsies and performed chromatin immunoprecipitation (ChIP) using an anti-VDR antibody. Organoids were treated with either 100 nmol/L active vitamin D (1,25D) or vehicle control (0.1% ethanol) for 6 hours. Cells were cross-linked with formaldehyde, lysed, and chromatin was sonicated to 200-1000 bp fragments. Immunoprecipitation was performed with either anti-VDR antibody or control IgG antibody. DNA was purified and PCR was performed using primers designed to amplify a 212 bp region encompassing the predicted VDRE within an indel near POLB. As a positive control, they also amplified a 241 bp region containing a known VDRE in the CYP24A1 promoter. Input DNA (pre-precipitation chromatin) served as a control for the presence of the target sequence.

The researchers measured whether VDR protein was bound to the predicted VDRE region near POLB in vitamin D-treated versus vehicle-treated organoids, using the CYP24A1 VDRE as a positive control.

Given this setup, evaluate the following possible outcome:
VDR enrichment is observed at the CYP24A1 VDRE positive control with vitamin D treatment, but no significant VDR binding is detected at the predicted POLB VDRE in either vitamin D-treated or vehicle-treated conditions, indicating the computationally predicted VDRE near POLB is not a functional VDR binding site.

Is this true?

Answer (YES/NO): NO